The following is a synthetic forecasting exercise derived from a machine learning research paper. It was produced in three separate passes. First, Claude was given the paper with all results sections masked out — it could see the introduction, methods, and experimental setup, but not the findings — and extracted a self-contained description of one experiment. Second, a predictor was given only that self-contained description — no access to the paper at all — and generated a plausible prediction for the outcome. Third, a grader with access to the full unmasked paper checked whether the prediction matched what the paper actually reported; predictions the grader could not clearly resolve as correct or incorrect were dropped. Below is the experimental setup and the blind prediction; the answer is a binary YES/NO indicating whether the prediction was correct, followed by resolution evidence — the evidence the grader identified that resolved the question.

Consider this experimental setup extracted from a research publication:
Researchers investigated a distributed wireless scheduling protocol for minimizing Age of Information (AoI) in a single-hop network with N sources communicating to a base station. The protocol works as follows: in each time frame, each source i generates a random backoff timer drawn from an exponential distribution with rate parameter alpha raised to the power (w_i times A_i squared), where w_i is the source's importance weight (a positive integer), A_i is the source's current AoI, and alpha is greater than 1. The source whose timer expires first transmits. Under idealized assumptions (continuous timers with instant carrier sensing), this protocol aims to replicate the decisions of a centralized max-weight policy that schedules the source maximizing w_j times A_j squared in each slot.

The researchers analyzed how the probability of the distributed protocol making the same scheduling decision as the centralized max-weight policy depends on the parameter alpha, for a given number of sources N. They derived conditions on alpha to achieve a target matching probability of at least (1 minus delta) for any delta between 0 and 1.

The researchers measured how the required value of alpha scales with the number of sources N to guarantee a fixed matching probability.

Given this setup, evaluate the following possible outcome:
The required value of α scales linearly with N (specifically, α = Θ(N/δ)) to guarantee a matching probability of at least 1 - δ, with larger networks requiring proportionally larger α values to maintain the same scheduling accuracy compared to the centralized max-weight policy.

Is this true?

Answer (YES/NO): YES